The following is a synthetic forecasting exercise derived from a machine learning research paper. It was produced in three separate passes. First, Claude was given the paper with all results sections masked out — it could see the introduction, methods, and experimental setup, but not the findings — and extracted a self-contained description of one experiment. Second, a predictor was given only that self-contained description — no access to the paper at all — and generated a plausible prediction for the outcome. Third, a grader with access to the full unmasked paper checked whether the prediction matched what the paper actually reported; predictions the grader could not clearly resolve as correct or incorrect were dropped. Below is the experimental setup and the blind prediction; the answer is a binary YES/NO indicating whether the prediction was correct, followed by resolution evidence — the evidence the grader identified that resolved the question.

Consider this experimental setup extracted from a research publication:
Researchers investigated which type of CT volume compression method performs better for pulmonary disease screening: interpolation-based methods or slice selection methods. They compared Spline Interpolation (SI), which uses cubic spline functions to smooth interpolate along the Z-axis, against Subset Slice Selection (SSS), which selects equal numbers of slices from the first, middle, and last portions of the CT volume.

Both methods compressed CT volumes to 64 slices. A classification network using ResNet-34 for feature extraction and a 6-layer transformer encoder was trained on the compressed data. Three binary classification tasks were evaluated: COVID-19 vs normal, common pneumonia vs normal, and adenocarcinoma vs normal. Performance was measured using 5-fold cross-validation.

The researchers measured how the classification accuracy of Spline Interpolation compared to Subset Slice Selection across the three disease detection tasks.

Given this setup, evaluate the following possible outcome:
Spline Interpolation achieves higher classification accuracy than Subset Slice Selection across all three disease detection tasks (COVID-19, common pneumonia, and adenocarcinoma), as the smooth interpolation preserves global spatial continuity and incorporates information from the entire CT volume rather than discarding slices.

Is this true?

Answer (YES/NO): NO